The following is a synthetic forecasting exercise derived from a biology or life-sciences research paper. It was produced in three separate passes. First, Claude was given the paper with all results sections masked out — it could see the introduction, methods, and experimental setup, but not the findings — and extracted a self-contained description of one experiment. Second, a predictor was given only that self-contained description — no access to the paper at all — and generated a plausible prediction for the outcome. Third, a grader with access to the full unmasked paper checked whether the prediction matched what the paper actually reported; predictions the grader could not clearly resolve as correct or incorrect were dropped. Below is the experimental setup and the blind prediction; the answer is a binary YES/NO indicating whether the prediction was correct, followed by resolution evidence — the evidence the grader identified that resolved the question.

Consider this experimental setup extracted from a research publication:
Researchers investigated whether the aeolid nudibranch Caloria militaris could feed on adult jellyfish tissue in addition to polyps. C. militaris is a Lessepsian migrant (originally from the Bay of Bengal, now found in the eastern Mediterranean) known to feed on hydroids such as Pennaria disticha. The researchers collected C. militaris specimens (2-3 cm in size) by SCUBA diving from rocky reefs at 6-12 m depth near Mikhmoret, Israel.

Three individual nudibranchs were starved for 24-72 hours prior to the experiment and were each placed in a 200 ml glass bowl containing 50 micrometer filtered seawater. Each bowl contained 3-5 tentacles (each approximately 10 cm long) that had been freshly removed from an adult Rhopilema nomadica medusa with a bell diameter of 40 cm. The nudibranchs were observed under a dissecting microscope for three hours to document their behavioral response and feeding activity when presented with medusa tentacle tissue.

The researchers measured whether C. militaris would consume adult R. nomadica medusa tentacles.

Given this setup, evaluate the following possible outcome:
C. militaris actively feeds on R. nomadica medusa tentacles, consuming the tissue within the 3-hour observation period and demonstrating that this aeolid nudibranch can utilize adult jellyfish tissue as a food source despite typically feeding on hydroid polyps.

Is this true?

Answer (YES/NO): NO